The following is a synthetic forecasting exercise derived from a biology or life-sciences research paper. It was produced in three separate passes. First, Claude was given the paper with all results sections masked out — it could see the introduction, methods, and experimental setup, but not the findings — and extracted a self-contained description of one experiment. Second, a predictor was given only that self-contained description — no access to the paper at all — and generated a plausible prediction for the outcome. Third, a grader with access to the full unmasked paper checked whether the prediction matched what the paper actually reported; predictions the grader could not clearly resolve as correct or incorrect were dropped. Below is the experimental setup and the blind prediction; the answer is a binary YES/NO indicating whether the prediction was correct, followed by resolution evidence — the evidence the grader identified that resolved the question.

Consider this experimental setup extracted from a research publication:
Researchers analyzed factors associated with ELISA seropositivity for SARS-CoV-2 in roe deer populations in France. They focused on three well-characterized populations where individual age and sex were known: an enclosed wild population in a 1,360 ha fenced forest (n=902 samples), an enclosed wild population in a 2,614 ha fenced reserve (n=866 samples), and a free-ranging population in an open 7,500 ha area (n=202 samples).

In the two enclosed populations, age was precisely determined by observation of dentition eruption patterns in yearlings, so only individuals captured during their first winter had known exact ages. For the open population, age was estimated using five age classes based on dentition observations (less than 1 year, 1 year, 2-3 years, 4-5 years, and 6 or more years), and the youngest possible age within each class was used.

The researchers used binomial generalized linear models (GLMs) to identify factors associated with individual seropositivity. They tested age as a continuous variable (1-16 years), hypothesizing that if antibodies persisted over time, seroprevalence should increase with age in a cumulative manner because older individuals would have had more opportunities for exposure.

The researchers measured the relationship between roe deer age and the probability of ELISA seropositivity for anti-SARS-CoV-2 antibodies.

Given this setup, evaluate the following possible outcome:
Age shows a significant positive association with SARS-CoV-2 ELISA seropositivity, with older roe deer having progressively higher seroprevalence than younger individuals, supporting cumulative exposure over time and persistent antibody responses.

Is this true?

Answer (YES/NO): NO